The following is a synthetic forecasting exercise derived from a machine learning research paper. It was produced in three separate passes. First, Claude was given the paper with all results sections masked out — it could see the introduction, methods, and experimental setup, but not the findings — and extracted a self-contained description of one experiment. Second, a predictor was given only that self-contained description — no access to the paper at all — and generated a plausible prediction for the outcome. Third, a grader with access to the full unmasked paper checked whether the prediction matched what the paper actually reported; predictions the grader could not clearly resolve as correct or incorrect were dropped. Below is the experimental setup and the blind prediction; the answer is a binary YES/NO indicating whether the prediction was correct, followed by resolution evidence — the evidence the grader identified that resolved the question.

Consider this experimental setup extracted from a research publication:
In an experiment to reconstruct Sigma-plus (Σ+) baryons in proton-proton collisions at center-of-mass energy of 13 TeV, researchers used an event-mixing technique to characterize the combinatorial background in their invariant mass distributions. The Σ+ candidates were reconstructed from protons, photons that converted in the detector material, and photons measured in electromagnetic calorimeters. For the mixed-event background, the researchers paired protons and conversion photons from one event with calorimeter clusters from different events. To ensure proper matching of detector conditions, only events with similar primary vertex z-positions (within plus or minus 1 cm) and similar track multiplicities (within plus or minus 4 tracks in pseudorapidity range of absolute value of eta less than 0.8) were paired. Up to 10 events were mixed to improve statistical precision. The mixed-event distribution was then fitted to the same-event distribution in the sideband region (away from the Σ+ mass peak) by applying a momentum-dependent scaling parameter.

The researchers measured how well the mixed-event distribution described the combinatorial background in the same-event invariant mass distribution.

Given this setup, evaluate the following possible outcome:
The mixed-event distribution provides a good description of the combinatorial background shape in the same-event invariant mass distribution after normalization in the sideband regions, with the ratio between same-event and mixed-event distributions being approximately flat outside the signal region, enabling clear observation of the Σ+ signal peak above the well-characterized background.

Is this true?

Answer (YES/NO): YES